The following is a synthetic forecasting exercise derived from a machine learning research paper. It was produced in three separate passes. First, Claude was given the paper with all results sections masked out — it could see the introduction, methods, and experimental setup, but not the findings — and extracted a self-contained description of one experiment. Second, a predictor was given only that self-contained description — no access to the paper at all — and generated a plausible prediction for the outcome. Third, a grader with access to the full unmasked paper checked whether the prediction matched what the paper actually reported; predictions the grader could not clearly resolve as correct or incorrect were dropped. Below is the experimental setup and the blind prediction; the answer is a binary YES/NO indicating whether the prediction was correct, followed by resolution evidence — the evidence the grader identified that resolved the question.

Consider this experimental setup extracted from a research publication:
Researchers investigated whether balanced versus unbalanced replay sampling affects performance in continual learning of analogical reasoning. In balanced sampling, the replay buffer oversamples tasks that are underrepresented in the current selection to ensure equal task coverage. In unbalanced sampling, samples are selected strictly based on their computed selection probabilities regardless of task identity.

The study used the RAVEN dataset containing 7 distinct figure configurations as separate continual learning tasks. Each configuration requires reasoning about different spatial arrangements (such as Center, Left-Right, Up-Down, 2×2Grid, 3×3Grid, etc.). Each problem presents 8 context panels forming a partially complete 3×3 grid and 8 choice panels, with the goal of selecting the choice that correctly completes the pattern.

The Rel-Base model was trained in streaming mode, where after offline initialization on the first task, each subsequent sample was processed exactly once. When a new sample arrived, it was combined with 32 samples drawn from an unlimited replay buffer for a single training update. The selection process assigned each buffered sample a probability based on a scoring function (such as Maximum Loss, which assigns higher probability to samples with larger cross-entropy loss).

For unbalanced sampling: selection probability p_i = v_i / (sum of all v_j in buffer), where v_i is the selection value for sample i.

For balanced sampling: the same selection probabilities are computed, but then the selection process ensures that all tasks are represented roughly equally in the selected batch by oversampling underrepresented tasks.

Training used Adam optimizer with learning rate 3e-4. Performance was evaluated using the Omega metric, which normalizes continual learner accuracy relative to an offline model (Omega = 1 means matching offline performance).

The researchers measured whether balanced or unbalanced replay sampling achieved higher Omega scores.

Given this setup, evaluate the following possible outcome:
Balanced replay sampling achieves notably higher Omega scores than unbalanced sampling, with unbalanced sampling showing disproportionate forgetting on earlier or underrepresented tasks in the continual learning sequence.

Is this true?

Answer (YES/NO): NO